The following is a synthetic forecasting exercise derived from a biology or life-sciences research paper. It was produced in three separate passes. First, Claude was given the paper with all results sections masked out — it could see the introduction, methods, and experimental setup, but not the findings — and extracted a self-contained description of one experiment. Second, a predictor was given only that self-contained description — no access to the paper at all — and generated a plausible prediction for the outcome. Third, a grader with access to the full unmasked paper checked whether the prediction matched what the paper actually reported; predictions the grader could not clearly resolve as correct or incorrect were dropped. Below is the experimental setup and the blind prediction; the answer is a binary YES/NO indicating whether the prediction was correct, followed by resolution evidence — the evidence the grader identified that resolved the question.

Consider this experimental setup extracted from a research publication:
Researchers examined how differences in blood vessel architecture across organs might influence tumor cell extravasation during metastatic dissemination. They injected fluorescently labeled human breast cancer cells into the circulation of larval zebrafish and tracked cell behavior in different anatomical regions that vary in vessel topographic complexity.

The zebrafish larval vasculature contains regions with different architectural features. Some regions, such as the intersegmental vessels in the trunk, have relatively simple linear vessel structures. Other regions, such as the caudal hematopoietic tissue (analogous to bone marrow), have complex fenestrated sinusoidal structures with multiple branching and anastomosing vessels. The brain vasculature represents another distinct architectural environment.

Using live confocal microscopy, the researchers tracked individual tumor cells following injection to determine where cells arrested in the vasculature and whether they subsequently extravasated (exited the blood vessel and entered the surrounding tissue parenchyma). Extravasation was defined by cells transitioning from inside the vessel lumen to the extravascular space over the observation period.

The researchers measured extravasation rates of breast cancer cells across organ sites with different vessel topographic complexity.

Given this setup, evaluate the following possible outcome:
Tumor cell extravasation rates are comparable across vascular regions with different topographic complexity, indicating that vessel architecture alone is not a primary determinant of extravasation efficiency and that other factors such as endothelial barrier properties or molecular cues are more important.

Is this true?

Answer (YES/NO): NO